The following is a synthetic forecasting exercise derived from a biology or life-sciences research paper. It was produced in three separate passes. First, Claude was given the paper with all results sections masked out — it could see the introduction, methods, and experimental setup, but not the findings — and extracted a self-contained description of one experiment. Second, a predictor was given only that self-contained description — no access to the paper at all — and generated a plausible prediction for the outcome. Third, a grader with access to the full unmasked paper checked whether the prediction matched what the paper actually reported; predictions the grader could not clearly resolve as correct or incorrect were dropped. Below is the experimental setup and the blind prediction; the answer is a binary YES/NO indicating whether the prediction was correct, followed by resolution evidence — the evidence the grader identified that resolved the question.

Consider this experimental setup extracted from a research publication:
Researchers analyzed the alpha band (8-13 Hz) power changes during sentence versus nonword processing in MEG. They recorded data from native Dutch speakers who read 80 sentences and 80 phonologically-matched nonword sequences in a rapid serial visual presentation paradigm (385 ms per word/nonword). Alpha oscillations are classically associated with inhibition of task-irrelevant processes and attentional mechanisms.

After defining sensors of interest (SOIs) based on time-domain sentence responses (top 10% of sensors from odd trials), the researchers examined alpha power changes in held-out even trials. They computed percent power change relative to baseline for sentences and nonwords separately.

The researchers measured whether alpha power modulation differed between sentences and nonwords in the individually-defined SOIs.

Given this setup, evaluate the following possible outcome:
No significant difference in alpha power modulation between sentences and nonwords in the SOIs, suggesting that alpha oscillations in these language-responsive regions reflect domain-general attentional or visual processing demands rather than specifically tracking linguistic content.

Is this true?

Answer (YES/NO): YES